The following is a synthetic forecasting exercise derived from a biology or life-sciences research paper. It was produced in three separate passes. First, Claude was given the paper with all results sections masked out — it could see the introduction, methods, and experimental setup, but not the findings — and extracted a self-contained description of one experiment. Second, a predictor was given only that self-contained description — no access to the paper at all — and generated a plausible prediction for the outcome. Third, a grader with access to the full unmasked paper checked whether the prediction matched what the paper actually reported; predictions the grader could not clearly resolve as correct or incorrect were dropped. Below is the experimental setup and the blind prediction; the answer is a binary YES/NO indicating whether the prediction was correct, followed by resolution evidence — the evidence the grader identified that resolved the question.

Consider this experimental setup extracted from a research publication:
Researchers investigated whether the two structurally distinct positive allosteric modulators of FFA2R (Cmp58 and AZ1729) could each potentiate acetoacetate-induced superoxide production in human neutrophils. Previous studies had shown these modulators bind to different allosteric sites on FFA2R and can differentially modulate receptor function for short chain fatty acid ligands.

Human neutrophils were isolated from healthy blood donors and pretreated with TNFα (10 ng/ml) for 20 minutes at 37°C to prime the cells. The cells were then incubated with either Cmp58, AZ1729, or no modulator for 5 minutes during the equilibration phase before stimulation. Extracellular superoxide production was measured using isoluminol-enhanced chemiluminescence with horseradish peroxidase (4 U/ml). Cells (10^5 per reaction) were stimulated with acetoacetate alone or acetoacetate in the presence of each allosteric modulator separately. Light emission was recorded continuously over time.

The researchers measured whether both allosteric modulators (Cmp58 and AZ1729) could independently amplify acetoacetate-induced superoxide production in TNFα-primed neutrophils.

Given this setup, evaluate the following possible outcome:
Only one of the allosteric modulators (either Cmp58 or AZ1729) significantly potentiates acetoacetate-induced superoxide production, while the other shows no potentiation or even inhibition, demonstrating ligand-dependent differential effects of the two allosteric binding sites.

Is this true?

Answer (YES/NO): NO